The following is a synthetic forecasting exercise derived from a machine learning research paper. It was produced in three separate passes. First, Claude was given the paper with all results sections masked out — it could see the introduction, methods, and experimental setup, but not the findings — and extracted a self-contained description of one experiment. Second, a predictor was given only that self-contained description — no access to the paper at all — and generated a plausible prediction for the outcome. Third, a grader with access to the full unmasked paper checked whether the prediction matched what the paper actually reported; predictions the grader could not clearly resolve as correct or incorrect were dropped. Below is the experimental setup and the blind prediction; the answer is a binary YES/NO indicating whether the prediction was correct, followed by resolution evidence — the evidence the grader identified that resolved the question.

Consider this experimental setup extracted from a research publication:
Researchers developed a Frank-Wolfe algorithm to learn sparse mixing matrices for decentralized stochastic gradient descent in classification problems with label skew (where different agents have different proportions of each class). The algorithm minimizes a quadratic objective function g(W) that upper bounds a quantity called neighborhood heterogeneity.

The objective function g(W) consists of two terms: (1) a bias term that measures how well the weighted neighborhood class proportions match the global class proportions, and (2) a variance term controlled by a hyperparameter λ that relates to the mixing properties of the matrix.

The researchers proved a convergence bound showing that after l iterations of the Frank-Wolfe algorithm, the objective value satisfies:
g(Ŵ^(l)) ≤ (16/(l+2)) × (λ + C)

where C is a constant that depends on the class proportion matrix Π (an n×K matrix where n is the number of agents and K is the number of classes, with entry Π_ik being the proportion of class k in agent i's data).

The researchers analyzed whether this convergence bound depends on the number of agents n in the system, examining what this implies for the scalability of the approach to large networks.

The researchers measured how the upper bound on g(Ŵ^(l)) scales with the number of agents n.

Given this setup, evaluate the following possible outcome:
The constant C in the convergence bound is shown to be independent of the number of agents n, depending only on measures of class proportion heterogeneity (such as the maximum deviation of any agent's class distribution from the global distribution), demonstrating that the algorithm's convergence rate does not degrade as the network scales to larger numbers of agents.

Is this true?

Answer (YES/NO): YES